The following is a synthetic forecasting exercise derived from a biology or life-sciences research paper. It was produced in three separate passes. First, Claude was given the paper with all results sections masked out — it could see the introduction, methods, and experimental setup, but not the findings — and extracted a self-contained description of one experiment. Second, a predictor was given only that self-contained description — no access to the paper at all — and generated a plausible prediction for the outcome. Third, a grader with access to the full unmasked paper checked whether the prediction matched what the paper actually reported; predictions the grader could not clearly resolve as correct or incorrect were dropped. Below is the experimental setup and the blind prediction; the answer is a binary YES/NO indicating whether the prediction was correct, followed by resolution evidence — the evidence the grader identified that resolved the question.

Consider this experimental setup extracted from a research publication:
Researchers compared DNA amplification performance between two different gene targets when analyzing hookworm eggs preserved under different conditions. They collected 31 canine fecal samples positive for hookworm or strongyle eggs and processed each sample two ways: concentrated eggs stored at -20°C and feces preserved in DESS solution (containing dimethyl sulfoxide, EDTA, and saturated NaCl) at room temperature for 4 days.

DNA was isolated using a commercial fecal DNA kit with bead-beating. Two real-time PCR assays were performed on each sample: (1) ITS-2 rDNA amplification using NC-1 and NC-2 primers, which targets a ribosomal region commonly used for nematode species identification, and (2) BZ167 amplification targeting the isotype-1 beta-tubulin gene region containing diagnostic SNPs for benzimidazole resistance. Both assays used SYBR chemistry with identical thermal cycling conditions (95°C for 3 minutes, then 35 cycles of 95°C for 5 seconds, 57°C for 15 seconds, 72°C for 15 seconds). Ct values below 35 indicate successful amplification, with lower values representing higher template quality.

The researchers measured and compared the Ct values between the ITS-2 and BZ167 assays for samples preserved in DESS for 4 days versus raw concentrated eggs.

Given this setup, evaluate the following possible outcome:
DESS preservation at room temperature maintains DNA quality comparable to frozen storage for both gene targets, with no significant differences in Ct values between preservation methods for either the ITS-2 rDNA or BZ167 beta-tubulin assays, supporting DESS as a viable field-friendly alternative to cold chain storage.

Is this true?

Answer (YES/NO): YES